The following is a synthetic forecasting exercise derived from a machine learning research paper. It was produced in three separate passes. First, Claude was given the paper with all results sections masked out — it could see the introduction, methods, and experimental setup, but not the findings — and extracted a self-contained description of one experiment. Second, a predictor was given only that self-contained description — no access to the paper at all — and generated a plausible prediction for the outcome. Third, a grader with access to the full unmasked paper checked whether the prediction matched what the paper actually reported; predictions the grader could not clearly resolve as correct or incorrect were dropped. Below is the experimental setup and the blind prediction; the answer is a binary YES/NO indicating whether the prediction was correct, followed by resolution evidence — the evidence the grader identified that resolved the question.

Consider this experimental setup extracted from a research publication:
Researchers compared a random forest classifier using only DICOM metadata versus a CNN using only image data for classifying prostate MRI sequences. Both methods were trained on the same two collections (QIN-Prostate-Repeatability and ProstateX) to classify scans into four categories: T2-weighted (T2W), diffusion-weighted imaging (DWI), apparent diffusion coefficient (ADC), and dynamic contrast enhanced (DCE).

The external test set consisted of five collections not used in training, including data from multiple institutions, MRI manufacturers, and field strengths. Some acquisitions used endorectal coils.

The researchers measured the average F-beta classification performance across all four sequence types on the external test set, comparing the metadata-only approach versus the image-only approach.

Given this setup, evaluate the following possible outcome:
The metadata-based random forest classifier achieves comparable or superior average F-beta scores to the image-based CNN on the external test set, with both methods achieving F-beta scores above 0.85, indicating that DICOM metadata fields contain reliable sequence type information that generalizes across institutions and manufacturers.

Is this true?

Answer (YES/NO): NO